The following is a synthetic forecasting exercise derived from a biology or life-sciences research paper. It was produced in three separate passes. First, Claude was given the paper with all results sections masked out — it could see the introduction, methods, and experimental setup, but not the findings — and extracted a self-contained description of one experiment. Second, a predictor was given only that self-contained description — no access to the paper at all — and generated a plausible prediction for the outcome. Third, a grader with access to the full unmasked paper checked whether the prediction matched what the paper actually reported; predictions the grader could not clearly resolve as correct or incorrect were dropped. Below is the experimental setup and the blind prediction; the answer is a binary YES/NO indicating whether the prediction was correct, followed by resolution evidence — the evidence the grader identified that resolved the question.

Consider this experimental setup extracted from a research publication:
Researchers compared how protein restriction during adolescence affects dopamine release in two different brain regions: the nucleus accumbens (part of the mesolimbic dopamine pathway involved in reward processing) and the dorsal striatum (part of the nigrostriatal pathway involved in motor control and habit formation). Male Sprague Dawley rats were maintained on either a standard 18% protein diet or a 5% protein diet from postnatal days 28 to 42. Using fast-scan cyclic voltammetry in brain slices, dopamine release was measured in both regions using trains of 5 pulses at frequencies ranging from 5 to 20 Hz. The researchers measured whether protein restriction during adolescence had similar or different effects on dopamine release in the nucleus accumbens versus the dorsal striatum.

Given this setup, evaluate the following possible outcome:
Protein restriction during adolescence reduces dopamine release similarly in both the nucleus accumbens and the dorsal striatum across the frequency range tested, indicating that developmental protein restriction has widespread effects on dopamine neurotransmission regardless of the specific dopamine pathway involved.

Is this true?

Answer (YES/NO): NO